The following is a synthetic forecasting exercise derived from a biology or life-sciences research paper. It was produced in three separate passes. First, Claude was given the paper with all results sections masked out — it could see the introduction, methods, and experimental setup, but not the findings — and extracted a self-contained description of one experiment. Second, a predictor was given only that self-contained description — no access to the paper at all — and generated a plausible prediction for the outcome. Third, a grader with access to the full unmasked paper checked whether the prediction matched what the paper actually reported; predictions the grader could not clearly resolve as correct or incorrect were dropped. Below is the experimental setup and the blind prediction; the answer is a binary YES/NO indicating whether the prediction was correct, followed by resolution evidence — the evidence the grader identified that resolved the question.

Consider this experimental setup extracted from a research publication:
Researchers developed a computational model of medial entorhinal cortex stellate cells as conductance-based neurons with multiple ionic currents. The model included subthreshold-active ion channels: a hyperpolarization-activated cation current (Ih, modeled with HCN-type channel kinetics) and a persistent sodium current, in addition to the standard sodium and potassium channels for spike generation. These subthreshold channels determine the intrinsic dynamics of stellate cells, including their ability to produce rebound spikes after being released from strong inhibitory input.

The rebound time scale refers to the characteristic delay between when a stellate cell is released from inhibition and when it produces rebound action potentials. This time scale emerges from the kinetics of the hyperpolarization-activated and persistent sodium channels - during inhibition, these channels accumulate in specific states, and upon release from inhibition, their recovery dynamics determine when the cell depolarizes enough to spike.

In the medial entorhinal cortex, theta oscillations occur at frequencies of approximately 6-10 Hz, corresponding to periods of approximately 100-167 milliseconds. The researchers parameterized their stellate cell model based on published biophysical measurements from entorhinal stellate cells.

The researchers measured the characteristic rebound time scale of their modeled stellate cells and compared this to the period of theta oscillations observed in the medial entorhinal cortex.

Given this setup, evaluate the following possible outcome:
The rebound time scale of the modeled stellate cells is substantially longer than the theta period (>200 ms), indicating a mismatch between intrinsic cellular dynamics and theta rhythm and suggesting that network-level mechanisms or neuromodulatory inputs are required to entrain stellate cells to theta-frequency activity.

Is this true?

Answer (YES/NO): NO